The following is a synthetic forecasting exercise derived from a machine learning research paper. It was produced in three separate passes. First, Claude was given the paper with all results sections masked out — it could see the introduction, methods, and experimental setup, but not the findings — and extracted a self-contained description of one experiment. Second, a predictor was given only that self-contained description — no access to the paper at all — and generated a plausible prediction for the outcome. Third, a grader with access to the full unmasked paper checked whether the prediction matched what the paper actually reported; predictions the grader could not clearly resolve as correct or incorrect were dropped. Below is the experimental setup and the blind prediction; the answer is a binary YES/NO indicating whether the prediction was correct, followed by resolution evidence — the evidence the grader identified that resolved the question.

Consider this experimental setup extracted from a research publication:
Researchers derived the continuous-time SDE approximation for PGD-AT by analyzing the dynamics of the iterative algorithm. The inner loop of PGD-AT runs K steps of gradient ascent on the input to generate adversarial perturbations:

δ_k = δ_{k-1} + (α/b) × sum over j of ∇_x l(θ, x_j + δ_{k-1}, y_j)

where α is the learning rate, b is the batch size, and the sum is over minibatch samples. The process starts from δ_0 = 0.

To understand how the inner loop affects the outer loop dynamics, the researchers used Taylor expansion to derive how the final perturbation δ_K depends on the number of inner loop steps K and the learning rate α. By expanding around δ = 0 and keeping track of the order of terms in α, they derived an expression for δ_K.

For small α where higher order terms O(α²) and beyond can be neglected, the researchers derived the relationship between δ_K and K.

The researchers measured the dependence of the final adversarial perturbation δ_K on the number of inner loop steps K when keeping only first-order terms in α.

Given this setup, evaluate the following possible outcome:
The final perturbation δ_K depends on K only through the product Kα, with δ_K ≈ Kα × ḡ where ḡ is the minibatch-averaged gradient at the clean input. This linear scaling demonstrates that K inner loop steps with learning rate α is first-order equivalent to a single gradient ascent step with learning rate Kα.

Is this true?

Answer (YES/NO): YES